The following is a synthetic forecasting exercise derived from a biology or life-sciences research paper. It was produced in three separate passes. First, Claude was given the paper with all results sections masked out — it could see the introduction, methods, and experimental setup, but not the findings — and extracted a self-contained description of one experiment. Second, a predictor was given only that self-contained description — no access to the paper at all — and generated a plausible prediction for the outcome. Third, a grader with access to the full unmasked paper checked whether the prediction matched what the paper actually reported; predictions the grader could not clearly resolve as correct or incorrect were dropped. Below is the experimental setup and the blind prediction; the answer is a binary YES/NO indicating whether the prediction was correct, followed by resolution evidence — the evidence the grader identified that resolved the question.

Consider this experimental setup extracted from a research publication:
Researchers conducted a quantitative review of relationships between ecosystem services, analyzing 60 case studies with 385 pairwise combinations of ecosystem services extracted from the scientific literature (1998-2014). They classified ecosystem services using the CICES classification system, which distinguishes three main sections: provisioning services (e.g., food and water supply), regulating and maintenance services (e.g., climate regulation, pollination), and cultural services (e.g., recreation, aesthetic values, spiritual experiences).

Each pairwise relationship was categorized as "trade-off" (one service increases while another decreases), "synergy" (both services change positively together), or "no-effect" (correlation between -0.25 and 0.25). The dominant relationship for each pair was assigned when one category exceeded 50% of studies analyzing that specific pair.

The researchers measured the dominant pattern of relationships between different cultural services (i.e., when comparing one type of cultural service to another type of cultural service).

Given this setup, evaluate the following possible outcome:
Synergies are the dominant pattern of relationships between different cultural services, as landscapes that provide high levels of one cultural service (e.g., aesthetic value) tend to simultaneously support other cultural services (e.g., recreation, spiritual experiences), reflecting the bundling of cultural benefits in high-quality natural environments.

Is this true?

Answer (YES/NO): YES